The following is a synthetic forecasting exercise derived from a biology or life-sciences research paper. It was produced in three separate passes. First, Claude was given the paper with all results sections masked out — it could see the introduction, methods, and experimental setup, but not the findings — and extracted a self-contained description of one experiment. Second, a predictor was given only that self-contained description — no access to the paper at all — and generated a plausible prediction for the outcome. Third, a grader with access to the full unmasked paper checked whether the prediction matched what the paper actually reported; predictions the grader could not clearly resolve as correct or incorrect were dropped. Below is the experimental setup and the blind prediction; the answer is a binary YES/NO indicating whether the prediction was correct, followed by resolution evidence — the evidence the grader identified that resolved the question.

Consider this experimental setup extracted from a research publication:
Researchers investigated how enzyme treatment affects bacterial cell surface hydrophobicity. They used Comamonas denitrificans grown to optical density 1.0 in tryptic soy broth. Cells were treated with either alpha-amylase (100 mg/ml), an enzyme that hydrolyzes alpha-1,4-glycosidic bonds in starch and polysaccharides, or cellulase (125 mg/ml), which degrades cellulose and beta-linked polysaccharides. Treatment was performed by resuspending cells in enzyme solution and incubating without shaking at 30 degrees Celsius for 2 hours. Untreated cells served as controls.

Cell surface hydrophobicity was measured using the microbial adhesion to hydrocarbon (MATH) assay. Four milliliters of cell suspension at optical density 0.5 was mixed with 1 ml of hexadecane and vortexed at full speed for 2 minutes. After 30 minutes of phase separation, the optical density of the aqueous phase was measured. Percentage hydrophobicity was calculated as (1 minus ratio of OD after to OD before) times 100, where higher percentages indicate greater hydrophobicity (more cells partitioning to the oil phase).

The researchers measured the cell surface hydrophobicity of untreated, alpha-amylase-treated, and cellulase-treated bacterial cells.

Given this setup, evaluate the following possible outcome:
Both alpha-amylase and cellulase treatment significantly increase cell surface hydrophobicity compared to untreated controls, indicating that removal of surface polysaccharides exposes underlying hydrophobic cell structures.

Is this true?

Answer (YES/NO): NO